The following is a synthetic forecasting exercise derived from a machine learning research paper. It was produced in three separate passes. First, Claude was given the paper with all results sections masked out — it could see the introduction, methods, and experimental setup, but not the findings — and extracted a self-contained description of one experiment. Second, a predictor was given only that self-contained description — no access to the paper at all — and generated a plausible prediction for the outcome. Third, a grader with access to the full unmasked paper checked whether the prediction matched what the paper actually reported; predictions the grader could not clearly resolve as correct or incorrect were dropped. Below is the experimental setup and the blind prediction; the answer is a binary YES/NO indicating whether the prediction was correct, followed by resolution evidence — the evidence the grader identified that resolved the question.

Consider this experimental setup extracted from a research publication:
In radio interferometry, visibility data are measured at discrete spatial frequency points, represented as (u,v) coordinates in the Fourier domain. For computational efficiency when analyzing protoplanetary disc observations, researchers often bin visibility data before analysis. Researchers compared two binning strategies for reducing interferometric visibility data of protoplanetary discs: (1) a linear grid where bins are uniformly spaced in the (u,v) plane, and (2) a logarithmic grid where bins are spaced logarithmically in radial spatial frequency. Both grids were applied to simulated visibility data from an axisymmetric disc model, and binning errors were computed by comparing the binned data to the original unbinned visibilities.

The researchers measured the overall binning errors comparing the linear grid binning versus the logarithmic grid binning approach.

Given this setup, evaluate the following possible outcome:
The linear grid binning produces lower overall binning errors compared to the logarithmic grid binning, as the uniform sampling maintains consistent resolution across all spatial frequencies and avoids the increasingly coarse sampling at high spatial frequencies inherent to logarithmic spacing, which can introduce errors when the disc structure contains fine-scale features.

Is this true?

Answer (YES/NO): NO